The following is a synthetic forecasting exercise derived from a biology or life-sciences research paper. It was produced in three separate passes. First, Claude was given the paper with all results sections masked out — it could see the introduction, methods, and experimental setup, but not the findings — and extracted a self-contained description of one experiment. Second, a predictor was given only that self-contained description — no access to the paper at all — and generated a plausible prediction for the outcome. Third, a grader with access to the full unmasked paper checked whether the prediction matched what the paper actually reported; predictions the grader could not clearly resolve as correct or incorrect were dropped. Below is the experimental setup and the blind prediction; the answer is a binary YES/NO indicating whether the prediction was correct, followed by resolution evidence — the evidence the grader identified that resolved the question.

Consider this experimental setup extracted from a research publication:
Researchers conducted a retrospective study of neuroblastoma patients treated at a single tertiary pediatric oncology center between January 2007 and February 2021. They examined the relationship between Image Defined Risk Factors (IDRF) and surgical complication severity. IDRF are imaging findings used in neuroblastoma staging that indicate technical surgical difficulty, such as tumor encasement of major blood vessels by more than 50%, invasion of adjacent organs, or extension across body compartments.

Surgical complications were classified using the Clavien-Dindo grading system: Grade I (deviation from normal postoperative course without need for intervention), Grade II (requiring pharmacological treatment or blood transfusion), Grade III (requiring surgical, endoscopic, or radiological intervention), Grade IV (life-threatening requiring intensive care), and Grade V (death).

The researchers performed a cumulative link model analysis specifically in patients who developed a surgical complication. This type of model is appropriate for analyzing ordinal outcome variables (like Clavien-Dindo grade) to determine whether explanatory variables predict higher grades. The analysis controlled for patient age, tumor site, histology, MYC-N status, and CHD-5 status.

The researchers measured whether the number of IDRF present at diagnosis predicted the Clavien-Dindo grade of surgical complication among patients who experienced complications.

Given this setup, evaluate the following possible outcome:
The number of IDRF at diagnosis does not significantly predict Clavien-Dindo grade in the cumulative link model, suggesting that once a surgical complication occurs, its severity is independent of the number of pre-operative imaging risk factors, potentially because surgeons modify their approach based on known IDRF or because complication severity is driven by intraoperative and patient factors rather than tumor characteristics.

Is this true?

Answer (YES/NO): YES